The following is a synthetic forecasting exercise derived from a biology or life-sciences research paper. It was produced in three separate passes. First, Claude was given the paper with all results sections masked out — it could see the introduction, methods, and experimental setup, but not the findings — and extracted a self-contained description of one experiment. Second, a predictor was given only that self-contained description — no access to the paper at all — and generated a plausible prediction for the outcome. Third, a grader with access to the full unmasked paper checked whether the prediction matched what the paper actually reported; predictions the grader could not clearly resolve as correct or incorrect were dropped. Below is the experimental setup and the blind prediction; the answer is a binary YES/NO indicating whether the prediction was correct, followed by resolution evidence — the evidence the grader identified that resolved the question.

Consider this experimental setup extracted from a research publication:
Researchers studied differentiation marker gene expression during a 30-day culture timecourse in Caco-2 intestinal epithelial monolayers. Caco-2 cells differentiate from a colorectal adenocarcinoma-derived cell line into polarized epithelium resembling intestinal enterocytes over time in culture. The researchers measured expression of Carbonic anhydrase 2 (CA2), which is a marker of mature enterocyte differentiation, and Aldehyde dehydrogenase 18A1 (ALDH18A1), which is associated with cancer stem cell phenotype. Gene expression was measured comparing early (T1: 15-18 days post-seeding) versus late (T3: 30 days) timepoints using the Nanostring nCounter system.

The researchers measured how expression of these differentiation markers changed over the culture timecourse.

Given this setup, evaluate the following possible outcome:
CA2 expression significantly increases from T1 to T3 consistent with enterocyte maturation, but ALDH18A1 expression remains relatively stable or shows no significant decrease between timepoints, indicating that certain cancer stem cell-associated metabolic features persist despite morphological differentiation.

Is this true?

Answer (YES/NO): NO